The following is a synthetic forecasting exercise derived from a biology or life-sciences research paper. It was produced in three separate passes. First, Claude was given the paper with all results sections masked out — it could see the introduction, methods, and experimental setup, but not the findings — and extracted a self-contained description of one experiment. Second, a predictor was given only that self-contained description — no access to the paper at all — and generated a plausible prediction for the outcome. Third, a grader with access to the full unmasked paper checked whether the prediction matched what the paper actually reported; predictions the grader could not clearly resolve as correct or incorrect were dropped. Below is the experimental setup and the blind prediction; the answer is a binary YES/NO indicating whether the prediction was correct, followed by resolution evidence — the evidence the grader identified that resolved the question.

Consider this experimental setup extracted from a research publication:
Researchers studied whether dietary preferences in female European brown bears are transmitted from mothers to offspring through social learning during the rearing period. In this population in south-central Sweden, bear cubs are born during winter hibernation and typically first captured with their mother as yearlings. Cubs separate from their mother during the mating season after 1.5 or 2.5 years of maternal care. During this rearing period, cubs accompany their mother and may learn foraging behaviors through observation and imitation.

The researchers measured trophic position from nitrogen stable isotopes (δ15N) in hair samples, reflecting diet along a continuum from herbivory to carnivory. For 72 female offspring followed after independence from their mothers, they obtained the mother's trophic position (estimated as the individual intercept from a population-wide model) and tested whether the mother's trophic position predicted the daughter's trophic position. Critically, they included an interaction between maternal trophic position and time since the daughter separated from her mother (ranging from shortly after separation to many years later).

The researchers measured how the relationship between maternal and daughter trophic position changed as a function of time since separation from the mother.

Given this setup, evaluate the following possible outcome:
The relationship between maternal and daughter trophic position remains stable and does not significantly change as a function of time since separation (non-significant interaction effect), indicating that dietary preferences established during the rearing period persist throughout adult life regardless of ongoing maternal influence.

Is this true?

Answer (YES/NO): NO